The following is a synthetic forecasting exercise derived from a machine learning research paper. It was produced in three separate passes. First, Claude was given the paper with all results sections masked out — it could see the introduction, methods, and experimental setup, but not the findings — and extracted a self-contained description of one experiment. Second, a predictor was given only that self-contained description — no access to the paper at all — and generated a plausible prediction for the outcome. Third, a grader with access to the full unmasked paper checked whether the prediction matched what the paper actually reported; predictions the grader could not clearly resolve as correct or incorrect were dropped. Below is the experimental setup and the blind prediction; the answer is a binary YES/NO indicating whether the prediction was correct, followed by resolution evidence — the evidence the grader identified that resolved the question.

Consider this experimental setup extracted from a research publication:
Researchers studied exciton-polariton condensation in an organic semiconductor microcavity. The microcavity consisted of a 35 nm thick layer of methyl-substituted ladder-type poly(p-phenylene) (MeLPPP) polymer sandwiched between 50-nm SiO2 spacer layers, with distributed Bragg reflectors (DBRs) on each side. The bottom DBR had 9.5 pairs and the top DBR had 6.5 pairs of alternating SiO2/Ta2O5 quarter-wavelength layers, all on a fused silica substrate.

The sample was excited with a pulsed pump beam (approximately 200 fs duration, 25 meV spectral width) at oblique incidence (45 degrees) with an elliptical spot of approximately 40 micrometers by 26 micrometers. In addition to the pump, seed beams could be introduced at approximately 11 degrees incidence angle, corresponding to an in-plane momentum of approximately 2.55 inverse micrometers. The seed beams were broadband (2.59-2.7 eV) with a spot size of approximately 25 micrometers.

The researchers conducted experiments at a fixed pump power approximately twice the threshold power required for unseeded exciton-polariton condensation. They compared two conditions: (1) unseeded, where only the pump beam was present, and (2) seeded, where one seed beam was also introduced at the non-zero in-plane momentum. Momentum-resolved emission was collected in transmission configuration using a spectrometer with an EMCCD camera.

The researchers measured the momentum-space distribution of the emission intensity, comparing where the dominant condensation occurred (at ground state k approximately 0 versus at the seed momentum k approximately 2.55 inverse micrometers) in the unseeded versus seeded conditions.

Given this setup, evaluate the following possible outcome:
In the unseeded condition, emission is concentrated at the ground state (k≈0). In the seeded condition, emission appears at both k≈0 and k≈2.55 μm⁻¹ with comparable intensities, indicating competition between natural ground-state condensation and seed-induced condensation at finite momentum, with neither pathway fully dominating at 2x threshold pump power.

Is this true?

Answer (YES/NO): NO